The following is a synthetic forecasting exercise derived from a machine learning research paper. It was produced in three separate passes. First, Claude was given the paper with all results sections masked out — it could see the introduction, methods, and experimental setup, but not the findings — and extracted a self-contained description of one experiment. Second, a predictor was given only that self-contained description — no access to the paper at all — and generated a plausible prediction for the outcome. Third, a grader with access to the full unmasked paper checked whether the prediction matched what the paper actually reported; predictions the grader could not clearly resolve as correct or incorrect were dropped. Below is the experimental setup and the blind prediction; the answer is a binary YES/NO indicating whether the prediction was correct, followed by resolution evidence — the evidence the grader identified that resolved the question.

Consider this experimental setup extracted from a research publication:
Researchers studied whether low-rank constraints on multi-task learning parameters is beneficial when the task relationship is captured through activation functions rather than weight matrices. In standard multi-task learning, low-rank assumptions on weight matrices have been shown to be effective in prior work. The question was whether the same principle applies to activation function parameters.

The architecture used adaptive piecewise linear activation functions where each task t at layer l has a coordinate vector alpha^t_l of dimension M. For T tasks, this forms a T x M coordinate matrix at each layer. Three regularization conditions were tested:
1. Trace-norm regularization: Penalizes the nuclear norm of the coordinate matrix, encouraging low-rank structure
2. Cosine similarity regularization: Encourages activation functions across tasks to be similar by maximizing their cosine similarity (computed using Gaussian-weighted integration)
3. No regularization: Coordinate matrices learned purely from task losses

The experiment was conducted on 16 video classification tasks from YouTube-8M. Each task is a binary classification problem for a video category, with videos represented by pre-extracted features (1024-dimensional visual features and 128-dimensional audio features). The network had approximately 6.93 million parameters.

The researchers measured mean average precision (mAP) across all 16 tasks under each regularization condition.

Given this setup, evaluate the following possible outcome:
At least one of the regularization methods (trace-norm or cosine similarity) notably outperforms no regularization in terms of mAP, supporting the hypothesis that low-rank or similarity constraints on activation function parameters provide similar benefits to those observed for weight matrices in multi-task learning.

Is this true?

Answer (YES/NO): NO